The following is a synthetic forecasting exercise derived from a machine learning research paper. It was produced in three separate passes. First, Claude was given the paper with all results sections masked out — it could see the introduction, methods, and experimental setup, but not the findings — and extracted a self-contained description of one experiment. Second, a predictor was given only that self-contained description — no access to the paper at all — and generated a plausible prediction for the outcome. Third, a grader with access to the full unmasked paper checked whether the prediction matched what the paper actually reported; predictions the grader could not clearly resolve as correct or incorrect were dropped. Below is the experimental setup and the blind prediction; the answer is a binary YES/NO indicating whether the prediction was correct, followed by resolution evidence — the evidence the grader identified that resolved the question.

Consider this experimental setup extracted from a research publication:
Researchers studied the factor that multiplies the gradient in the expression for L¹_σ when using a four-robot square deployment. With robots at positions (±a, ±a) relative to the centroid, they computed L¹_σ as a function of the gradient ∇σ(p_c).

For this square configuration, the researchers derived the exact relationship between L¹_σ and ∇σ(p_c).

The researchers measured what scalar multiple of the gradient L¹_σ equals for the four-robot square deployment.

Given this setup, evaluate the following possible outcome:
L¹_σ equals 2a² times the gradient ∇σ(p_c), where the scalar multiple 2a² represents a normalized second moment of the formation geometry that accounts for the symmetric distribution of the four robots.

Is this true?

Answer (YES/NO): NO